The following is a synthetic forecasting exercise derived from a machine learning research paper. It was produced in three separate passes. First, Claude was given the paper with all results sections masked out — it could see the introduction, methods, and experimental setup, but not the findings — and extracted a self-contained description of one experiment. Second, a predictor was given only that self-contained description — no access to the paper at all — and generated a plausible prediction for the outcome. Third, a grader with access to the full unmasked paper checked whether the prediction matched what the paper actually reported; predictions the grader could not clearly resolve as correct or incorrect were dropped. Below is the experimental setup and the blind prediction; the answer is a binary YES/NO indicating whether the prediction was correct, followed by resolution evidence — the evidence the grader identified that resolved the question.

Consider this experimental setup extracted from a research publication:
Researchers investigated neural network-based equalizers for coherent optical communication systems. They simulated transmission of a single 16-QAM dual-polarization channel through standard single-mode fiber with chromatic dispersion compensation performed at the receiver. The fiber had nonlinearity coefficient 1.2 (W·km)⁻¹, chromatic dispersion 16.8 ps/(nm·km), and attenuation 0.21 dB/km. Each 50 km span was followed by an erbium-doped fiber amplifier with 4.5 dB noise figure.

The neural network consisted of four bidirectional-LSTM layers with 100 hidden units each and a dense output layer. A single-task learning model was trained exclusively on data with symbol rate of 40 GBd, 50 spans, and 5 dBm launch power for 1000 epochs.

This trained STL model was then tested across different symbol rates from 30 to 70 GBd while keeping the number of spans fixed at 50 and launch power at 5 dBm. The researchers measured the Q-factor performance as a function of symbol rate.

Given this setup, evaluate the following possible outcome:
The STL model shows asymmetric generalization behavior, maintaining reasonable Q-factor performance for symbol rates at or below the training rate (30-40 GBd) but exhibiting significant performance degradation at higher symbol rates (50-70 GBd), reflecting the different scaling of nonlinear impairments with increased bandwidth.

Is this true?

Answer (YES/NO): NO